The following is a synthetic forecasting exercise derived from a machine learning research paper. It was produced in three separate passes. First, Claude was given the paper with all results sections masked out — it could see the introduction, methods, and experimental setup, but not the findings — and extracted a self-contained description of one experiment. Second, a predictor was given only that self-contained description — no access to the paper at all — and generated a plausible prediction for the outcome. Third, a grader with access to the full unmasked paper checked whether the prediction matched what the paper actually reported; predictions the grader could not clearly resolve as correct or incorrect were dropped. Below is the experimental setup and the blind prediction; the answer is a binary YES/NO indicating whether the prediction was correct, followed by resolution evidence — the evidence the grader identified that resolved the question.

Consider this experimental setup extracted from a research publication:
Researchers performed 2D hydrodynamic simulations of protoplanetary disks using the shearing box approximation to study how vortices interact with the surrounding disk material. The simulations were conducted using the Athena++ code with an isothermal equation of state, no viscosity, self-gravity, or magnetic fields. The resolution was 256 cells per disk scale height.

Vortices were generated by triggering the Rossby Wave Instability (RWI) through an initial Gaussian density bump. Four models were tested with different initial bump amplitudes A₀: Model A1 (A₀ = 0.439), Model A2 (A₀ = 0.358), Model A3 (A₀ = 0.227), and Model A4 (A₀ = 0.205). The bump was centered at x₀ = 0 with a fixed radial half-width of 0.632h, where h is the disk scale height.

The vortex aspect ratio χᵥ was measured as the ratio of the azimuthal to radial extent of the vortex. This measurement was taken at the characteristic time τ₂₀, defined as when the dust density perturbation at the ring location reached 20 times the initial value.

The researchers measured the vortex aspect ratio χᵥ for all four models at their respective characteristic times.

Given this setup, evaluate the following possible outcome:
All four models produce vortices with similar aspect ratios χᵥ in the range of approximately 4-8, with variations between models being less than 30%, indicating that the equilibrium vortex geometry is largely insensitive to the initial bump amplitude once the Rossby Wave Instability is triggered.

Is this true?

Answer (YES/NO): NO